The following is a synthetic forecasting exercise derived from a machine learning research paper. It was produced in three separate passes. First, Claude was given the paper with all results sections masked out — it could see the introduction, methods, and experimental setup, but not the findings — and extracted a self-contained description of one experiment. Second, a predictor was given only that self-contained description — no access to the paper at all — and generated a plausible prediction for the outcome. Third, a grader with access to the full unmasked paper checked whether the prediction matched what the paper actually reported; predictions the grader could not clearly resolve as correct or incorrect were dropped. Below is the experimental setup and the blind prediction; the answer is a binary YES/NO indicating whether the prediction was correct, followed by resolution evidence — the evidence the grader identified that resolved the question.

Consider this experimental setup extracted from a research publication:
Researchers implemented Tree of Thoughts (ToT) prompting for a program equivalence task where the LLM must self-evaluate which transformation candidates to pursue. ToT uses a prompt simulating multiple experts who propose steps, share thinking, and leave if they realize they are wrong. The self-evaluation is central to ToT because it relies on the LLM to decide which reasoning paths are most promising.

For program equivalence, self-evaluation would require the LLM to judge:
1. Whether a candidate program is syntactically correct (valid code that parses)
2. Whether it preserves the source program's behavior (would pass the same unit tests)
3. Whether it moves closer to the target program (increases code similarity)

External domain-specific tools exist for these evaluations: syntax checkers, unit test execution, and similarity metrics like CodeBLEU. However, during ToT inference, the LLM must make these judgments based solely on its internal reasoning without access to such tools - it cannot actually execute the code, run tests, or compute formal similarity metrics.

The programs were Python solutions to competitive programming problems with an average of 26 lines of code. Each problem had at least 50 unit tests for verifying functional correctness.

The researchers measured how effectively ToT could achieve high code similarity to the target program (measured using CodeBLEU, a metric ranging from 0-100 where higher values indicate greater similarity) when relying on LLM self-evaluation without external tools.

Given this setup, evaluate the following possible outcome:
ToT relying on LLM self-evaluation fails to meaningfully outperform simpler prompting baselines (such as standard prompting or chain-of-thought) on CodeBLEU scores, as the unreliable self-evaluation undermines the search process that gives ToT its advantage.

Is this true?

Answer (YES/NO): NO